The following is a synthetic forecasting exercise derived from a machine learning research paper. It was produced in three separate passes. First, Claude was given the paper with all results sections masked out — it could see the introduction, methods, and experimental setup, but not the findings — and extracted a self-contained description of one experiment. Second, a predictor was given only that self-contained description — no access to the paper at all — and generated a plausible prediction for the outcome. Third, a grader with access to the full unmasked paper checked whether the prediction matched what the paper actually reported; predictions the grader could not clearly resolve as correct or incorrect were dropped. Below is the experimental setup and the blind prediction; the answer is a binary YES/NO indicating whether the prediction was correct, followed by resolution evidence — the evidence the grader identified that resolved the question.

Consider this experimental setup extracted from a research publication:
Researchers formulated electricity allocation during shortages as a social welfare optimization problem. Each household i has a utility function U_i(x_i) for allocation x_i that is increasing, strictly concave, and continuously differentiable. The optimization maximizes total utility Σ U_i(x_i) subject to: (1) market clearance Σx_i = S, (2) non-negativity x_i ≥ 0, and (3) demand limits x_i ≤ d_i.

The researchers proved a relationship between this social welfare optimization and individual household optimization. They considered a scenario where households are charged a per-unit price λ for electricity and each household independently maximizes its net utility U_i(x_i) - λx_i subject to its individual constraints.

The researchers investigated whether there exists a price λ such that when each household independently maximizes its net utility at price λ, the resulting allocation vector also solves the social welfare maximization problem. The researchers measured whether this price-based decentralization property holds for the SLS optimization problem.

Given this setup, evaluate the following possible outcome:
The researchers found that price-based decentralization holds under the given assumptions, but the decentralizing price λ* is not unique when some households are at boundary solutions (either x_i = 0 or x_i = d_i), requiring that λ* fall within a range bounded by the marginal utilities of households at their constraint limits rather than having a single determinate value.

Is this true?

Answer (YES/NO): NO